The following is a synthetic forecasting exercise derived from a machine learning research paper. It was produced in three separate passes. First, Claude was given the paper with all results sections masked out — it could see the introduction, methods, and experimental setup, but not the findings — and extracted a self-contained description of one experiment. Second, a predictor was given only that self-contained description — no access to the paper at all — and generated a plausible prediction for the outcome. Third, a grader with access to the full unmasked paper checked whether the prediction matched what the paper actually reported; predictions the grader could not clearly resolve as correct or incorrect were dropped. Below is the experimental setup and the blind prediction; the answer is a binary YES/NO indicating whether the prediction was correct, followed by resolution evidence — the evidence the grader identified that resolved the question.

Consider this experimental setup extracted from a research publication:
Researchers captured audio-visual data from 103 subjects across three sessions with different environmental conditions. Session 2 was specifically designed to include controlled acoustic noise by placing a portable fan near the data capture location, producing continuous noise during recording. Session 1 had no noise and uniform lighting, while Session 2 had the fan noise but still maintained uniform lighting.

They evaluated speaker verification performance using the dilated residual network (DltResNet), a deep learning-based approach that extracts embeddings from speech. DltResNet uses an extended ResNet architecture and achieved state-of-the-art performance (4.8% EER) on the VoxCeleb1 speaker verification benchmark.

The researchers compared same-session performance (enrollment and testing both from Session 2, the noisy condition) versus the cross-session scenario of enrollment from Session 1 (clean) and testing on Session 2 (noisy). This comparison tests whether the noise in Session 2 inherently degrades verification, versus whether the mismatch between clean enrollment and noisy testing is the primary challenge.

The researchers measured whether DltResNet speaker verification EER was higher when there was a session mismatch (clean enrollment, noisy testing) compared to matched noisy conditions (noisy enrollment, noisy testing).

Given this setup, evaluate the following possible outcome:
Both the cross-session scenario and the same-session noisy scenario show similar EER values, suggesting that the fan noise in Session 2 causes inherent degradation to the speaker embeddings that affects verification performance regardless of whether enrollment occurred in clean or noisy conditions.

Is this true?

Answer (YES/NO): NO